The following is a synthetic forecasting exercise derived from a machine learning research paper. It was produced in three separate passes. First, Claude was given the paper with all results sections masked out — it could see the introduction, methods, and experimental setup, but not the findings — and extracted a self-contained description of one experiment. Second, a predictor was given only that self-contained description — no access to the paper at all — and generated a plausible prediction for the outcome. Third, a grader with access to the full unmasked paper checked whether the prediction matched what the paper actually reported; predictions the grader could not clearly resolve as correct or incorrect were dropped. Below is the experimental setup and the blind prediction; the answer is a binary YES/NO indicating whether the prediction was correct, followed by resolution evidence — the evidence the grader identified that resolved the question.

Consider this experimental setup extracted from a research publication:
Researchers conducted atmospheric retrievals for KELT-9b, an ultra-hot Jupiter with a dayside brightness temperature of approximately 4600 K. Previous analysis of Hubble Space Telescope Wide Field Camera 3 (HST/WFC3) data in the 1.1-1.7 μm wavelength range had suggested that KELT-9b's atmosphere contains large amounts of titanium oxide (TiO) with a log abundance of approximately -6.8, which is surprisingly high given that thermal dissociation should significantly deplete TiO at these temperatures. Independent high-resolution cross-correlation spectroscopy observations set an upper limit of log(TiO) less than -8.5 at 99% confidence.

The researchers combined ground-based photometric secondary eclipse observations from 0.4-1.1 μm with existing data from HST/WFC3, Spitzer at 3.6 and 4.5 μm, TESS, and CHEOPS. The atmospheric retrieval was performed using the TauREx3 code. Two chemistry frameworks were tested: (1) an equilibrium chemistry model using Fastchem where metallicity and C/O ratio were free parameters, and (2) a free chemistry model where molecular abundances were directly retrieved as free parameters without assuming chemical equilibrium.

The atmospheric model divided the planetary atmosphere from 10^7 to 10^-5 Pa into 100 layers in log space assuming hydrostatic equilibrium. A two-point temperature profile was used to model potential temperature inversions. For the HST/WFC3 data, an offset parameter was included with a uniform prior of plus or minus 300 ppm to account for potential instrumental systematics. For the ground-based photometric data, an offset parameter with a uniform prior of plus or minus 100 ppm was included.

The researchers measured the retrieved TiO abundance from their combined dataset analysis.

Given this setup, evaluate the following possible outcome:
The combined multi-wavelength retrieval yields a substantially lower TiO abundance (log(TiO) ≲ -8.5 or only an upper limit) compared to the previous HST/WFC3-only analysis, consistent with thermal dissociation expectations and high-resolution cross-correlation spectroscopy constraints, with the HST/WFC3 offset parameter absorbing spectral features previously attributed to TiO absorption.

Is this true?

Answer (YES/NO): NO